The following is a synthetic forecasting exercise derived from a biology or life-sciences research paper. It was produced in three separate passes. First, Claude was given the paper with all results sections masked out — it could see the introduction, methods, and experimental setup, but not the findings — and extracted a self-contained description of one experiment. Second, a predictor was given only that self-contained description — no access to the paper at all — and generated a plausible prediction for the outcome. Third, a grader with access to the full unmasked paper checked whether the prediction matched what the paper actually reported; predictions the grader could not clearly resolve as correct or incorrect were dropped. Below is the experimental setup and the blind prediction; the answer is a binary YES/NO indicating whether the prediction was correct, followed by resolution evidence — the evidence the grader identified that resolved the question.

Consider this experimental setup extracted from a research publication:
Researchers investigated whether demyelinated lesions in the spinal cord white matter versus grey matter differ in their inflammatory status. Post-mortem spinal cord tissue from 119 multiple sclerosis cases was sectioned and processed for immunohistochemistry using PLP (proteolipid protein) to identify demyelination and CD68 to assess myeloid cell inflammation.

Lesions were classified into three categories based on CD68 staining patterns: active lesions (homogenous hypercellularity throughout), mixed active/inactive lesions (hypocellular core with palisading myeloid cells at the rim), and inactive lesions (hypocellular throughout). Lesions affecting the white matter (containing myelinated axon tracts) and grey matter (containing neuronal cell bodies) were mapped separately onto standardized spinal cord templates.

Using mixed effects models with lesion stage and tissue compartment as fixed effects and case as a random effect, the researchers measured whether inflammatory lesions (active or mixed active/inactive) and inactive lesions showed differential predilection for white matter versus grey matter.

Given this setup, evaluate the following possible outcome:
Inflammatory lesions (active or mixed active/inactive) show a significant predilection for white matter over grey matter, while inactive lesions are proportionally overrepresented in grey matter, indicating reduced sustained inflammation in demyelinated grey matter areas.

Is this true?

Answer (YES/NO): YES